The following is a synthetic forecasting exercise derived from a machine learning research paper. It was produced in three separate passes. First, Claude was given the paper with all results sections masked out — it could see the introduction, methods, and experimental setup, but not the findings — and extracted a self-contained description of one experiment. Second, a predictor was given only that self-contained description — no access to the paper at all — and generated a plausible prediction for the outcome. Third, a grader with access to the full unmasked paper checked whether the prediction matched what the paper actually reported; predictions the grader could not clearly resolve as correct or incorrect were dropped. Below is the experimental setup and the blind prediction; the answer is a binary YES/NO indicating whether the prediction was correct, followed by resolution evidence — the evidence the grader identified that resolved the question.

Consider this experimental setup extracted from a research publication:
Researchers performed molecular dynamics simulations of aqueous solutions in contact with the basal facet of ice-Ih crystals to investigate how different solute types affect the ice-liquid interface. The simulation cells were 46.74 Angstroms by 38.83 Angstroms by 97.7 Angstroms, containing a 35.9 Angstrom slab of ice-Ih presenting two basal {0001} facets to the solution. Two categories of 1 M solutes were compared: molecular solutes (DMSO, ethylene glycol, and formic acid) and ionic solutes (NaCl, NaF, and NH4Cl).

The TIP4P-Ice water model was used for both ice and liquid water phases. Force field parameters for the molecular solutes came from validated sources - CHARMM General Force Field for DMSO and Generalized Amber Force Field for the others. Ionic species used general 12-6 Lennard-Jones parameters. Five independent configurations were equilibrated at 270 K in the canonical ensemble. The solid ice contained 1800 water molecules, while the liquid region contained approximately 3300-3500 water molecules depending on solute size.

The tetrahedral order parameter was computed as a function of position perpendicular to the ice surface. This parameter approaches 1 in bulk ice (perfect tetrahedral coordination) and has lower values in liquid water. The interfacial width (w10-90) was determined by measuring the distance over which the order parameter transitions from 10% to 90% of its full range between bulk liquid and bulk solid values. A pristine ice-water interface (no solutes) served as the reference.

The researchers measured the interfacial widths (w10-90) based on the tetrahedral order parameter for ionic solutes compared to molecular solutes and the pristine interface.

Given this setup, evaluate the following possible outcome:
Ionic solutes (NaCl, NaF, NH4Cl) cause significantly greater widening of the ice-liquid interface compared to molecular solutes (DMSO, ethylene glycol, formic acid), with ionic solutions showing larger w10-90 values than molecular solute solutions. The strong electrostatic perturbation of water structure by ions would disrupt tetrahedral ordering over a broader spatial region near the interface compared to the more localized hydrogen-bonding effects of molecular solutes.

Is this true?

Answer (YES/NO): YES